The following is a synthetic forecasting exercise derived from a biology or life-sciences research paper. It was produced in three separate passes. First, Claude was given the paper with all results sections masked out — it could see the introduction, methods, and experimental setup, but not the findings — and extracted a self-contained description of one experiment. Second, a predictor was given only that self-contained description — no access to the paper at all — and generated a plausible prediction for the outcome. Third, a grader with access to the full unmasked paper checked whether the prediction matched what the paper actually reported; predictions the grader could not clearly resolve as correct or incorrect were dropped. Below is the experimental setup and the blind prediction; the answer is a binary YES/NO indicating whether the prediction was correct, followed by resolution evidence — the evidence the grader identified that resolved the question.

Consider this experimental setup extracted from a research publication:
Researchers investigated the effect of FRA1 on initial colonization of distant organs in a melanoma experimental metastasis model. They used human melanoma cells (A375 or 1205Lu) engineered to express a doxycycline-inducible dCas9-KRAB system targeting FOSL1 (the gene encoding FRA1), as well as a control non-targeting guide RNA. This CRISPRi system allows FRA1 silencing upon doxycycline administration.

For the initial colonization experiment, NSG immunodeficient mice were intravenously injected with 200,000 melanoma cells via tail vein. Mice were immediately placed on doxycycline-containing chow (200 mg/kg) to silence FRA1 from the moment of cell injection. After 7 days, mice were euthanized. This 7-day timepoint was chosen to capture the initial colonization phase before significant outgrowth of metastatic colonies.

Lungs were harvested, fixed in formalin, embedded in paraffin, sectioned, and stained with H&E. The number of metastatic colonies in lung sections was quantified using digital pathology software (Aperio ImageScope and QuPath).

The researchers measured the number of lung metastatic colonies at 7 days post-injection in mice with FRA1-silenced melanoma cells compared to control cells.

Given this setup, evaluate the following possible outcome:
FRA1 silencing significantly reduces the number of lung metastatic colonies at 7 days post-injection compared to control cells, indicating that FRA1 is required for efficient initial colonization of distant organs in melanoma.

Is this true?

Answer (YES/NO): YES